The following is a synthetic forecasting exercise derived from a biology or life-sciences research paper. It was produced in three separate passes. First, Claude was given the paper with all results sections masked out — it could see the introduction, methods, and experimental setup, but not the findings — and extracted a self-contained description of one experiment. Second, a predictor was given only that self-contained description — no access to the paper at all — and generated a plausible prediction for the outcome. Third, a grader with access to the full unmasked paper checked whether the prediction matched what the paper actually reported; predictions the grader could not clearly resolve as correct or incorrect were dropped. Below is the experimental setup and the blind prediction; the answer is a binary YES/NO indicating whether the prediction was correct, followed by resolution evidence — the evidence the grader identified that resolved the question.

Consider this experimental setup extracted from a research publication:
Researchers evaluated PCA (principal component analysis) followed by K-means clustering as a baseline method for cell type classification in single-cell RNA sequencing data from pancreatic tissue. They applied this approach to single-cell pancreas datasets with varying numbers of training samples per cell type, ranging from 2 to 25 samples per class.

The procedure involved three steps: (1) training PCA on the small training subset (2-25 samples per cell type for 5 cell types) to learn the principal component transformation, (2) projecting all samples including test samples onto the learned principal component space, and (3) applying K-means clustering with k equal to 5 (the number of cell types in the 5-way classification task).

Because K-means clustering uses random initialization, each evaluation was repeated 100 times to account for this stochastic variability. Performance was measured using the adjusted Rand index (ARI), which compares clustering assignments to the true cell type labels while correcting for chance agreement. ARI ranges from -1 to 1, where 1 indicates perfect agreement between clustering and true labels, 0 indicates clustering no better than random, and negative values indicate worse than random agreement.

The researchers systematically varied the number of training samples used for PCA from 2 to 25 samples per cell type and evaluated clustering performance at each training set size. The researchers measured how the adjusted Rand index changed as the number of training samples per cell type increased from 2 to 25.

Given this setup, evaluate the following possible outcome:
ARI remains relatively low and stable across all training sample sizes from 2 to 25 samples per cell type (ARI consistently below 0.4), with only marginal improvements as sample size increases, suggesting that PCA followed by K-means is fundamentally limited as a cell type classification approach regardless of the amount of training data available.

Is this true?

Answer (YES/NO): NO